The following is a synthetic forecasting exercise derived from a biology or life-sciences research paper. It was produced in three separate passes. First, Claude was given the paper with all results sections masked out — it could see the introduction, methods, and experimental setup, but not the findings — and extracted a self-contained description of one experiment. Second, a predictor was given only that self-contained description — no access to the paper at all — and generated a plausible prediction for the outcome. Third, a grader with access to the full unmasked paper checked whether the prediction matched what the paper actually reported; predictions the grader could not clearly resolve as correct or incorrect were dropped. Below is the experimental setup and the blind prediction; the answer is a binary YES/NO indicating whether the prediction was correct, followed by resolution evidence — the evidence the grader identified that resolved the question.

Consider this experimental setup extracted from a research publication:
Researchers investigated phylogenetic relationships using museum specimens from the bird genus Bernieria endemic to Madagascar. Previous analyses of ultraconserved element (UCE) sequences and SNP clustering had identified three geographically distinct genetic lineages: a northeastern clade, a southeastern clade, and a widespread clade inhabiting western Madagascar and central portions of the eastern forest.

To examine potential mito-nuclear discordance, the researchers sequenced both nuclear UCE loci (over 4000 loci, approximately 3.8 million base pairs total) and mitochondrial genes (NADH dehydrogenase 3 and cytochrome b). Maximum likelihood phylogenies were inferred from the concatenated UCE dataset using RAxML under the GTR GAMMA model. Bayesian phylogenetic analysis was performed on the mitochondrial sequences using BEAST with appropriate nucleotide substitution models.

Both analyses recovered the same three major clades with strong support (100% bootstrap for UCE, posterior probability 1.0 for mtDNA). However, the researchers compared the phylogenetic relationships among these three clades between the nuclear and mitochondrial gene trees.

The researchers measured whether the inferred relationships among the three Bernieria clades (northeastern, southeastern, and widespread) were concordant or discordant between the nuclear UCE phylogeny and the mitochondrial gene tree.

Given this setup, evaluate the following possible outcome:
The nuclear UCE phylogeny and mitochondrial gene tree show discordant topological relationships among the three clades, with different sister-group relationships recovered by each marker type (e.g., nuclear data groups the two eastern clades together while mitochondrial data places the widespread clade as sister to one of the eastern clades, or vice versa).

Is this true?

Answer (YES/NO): YES